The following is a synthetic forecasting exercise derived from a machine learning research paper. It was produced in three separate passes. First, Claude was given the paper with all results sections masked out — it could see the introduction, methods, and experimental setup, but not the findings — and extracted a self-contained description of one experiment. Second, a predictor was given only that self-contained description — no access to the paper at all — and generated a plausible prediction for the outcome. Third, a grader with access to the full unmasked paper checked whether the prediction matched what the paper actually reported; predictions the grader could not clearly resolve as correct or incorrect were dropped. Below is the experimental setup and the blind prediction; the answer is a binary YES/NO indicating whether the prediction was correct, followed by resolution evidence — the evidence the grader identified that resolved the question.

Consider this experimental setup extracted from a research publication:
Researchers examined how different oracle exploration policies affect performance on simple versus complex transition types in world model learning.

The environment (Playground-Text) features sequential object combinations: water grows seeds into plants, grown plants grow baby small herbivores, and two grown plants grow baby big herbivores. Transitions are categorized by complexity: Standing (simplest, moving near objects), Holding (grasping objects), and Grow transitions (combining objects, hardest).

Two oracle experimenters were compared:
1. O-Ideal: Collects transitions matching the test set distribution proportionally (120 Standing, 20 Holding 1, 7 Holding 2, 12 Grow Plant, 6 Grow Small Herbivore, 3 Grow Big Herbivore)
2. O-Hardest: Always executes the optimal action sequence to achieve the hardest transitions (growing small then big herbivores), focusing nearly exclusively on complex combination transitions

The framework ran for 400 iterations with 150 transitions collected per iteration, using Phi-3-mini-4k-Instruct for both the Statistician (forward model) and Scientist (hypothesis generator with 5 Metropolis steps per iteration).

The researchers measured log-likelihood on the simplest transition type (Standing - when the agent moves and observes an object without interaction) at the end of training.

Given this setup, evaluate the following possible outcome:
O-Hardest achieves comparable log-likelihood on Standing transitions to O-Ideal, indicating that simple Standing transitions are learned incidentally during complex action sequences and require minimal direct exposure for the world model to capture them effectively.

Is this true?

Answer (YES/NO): NO